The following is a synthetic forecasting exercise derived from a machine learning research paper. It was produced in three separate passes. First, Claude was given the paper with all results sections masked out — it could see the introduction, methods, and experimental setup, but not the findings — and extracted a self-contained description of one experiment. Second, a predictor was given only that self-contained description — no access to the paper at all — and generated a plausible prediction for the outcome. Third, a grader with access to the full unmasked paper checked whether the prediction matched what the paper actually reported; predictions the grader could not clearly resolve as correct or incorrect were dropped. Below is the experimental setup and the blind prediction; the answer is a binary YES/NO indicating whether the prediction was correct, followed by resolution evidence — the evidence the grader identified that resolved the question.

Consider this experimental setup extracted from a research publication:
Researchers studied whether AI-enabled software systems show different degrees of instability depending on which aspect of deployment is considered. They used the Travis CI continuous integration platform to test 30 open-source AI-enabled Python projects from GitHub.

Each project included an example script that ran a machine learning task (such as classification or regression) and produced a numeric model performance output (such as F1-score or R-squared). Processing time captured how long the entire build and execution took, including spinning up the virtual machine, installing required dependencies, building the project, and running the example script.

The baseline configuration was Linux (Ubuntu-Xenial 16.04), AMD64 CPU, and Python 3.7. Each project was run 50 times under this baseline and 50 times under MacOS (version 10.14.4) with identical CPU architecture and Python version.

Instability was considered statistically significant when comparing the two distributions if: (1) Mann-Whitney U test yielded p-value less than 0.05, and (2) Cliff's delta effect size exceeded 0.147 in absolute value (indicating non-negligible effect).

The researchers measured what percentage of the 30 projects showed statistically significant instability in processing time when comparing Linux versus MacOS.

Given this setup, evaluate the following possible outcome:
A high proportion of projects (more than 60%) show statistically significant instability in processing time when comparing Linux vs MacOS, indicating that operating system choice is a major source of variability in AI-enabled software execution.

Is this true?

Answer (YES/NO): YES